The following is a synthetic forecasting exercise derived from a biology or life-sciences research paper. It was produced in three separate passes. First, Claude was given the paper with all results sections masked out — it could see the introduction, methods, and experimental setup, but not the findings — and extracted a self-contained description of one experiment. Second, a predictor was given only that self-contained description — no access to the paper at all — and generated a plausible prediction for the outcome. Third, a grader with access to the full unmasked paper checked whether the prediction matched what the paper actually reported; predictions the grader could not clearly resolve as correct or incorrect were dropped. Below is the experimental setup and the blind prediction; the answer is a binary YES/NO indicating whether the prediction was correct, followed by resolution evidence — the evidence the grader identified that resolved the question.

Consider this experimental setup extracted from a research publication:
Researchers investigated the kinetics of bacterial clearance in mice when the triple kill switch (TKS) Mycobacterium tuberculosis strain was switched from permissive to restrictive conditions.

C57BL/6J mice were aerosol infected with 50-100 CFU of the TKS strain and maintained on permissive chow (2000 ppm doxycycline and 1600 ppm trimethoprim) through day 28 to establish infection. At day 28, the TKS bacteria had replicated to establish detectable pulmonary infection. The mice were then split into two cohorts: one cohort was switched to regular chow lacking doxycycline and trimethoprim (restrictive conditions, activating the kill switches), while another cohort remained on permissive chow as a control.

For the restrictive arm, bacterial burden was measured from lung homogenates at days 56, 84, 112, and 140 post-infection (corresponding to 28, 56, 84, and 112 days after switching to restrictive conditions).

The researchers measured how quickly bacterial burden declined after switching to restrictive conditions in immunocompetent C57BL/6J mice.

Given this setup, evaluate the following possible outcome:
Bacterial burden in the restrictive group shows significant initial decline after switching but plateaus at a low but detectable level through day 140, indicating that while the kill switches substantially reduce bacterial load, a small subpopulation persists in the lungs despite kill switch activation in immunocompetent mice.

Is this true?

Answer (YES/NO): NO